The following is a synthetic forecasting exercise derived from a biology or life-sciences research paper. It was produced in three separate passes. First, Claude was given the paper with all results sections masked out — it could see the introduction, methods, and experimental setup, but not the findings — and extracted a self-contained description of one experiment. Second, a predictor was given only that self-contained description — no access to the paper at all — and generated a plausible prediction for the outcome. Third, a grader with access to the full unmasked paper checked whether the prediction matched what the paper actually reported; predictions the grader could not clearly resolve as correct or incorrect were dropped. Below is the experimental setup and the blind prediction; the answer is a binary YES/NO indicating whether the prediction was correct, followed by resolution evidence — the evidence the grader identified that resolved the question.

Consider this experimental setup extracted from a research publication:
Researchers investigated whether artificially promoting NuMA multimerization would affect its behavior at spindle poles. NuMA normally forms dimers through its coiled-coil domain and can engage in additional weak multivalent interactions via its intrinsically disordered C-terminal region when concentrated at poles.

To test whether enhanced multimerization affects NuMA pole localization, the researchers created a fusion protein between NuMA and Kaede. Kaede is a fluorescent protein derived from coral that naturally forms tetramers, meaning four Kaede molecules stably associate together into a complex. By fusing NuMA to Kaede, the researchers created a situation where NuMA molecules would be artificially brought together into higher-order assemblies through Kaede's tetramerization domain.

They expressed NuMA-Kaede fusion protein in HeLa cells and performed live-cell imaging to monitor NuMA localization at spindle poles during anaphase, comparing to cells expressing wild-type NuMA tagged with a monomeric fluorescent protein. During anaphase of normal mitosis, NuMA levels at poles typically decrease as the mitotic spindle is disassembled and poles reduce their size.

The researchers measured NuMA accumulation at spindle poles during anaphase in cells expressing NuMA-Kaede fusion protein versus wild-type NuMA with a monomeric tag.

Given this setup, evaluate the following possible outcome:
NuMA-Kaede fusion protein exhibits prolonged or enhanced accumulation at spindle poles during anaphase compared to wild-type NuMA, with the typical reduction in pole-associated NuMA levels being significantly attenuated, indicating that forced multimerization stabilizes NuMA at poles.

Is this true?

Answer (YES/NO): YES